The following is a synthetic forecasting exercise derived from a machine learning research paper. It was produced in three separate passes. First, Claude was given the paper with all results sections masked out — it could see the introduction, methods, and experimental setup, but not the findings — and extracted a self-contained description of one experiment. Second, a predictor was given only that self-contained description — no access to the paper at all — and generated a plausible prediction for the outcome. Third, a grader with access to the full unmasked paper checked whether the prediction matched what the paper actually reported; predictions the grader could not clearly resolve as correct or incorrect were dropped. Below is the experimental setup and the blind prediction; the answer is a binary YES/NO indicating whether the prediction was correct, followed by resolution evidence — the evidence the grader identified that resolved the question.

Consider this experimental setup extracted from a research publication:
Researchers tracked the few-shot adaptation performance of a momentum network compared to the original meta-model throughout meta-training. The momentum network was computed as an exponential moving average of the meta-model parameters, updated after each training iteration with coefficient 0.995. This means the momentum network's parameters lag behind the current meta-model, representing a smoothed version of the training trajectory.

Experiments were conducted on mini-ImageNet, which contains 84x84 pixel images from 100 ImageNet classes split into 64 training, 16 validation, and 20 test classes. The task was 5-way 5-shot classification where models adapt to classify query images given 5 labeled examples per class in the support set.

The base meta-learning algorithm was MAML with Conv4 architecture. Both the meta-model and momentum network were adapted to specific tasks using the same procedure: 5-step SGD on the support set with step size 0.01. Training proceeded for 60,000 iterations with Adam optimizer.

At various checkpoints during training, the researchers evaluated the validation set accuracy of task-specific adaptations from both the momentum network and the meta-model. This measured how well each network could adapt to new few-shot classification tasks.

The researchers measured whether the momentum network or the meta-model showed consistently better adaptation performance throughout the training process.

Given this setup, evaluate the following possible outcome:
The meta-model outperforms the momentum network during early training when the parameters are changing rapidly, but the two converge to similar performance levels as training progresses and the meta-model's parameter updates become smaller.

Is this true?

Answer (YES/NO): NO